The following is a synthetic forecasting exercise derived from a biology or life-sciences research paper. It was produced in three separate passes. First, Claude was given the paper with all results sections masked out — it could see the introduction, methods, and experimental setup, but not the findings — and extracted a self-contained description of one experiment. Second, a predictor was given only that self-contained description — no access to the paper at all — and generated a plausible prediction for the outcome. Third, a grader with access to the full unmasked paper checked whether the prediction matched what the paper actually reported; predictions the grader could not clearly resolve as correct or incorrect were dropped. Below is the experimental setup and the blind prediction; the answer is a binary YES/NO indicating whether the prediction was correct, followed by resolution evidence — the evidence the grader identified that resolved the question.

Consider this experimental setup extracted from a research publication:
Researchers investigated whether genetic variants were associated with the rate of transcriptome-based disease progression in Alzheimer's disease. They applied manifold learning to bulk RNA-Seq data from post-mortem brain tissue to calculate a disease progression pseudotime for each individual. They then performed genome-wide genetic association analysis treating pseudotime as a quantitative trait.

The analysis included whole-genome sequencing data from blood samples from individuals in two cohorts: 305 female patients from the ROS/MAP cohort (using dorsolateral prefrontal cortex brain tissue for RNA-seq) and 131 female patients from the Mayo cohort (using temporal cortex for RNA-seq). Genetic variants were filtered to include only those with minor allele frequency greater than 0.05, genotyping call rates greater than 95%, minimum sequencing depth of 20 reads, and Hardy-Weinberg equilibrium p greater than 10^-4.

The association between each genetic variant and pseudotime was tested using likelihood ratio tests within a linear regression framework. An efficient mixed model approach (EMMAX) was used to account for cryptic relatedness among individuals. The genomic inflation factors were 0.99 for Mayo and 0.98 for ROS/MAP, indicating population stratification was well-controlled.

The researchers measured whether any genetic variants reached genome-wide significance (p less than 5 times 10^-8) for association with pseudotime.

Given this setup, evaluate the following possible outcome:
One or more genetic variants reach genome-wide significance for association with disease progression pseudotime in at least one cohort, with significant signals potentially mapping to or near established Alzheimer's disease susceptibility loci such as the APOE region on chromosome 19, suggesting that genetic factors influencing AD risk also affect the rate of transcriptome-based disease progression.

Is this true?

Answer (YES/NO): NO